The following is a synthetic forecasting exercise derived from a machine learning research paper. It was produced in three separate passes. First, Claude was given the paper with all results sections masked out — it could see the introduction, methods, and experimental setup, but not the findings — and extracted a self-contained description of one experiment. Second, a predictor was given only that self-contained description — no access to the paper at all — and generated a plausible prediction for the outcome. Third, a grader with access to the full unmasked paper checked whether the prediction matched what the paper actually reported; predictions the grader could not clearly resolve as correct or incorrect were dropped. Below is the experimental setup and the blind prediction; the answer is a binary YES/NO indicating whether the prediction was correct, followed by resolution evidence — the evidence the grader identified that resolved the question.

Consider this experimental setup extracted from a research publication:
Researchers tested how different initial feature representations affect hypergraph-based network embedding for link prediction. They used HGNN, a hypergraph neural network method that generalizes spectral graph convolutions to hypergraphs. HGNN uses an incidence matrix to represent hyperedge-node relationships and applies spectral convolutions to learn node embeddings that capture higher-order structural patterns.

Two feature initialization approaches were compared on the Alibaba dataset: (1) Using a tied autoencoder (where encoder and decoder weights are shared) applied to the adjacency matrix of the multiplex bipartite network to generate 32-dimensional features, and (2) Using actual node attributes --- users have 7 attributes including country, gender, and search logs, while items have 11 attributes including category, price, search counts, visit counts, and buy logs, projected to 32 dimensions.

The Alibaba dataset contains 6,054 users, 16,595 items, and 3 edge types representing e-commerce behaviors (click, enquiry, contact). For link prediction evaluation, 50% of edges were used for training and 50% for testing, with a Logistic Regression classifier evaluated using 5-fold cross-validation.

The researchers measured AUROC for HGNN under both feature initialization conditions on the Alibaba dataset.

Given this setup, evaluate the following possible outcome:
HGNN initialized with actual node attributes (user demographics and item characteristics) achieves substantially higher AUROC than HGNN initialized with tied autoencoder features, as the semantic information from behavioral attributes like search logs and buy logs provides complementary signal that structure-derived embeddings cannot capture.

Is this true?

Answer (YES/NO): NO